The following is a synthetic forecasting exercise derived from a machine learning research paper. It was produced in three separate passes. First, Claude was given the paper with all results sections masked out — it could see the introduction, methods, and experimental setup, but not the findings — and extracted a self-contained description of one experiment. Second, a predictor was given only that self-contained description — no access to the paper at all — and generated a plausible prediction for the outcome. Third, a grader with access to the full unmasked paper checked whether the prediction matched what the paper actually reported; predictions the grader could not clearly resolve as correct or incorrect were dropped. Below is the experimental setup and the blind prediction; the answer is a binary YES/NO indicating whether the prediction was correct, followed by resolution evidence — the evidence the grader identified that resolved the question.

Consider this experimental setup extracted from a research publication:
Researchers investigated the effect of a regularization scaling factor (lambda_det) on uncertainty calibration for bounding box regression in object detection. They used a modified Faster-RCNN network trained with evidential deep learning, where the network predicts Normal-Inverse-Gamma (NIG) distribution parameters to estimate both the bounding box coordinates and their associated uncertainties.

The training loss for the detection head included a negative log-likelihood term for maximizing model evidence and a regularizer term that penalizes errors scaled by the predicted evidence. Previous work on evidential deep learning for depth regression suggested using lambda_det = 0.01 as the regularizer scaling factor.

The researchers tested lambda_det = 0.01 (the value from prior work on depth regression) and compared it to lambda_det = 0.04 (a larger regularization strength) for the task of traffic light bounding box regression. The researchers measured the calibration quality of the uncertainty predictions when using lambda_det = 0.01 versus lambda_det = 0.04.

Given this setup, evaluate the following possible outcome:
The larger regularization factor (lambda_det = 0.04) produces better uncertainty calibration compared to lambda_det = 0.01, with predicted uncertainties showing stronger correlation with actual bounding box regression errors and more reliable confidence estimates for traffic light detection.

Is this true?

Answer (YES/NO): YES